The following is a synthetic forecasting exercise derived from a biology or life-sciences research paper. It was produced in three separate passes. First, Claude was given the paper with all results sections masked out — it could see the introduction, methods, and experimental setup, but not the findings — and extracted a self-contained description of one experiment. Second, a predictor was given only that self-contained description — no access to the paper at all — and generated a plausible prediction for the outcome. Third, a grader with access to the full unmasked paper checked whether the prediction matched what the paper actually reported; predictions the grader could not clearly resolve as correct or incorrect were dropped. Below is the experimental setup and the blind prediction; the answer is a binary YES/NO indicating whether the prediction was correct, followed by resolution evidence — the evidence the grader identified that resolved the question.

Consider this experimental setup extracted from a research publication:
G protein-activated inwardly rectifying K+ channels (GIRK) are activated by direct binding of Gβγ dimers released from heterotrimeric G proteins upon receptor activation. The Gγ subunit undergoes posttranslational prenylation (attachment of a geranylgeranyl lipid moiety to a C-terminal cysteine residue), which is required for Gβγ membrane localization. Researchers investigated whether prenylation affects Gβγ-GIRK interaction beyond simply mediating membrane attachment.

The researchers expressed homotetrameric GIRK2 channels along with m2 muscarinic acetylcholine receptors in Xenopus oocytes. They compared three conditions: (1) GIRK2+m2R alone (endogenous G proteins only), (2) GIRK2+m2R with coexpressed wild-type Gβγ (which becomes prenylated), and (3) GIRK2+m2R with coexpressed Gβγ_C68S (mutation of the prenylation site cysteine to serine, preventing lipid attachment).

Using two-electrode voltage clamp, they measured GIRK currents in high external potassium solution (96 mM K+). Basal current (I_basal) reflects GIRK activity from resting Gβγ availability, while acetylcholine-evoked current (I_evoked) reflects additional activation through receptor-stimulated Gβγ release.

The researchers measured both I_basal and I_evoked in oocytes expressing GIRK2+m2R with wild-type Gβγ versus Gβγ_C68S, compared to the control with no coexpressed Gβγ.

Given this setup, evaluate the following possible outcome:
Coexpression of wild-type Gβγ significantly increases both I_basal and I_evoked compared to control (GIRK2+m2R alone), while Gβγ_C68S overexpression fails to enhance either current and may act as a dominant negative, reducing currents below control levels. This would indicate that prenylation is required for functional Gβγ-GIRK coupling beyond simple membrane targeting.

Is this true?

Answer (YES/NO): NO